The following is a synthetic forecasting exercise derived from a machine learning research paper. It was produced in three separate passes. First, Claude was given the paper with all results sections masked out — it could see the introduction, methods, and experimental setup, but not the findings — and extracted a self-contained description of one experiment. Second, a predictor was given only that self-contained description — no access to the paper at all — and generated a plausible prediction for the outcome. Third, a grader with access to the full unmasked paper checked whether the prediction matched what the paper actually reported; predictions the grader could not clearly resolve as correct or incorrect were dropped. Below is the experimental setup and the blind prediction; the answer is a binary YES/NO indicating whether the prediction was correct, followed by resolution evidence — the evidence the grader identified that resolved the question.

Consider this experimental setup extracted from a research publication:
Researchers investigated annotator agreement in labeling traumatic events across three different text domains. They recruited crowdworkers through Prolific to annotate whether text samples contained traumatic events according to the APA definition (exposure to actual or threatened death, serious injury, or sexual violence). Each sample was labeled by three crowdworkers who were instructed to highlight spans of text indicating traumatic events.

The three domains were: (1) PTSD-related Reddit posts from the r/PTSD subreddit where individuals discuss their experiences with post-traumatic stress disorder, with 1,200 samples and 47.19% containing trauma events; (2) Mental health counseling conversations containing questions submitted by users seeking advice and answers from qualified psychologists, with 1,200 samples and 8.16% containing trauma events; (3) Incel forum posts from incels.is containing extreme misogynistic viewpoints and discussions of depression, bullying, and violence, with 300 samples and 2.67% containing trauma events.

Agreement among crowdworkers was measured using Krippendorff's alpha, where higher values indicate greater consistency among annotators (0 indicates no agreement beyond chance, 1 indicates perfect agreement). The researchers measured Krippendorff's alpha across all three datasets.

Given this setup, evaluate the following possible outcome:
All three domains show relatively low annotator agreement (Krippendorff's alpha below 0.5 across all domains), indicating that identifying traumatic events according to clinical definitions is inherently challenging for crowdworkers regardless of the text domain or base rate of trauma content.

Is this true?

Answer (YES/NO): NO